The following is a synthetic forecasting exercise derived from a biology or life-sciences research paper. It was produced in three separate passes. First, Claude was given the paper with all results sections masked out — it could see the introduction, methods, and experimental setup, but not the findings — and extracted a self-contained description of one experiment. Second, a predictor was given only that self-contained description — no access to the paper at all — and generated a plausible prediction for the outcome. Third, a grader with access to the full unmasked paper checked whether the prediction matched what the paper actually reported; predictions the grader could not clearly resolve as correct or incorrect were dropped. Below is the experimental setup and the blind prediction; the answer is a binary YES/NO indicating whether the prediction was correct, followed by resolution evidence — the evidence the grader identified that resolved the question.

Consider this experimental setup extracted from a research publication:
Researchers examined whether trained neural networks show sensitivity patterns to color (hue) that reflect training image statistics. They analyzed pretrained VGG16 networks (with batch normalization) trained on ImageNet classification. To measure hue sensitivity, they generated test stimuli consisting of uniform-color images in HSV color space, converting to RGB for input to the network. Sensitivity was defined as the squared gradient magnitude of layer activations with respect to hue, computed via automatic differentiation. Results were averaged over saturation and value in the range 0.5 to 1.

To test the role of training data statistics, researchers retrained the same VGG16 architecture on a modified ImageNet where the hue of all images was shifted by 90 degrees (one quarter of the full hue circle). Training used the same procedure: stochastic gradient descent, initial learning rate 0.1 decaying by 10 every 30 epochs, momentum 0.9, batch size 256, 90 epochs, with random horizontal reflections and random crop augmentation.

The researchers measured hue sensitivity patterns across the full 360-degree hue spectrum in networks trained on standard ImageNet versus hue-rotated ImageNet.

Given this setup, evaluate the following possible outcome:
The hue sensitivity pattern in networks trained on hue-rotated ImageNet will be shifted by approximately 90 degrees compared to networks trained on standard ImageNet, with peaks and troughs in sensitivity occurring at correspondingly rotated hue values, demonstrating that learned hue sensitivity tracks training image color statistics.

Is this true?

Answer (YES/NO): YES